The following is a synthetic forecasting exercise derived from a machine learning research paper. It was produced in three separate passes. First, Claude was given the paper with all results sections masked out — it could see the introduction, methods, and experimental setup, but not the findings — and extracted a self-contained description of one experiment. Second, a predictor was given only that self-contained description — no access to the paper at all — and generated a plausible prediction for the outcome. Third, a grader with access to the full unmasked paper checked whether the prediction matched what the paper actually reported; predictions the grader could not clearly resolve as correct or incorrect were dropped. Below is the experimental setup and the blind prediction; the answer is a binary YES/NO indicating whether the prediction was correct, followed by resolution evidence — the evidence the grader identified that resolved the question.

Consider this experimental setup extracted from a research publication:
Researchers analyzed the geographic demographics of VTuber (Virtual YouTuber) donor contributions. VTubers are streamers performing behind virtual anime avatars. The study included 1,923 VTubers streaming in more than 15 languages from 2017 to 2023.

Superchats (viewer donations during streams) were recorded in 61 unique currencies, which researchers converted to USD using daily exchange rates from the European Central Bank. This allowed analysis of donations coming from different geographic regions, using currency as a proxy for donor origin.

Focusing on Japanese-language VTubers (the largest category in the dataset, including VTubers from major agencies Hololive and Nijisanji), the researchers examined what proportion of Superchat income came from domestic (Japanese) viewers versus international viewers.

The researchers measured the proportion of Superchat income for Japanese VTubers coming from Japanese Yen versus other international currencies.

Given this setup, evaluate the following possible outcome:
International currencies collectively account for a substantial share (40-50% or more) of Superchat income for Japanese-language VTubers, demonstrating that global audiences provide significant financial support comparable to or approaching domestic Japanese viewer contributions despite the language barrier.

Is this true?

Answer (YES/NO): NO